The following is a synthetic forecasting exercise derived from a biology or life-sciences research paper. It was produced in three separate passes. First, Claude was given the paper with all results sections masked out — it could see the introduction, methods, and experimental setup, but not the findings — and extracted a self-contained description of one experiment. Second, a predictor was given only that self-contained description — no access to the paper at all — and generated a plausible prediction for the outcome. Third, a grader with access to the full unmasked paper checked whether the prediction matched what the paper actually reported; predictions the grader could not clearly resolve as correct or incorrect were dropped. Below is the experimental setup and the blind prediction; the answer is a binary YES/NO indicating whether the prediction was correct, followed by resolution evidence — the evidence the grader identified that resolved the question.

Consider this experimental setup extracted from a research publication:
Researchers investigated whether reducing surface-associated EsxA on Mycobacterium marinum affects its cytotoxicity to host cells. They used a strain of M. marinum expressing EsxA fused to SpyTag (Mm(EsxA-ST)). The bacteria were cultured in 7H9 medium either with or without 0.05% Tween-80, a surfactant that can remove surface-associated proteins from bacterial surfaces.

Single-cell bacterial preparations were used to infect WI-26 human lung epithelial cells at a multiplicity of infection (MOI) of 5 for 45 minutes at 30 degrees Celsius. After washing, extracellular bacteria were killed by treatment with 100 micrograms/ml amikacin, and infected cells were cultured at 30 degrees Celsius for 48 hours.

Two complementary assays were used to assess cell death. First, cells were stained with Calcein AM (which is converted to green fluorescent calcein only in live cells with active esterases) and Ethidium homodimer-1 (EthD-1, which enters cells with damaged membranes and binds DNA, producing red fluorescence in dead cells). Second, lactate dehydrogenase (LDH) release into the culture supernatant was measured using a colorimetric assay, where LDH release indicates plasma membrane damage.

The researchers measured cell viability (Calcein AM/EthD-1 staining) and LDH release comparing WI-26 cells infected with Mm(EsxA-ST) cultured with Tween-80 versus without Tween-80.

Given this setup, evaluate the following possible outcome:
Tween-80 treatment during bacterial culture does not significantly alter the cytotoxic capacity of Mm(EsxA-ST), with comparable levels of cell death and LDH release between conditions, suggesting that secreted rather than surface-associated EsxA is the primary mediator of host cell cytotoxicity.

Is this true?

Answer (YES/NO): NO